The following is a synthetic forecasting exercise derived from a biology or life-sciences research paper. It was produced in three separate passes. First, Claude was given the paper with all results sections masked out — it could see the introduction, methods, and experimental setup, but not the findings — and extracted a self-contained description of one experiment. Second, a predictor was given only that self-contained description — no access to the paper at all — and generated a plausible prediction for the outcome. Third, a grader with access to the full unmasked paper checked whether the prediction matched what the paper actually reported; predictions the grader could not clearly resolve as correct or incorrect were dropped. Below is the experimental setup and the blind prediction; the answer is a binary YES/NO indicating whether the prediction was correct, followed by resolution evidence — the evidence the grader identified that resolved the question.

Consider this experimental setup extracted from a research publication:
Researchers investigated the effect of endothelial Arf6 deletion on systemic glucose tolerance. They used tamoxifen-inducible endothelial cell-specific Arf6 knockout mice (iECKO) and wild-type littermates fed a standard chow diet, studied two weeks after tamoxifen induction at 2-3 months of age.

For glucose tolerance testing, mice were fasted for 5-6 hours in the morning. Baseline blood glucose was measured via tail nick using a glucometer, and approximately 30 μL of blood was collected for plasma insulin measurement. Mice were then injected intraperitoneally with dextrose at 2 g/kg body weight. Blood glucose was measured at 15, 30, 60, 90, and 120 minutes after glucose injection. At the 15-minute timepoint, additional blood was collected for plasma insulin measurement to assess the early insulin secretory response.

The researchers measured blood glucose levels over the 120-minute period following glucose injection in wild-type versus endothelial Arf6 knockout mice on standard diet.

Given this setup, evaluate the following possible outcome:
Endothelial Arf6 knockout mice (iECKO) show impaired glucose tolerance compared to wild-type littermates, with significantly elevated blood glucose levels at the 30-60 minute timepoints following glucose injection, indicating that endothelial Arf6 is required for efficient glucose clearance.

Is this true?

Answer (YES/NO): NO